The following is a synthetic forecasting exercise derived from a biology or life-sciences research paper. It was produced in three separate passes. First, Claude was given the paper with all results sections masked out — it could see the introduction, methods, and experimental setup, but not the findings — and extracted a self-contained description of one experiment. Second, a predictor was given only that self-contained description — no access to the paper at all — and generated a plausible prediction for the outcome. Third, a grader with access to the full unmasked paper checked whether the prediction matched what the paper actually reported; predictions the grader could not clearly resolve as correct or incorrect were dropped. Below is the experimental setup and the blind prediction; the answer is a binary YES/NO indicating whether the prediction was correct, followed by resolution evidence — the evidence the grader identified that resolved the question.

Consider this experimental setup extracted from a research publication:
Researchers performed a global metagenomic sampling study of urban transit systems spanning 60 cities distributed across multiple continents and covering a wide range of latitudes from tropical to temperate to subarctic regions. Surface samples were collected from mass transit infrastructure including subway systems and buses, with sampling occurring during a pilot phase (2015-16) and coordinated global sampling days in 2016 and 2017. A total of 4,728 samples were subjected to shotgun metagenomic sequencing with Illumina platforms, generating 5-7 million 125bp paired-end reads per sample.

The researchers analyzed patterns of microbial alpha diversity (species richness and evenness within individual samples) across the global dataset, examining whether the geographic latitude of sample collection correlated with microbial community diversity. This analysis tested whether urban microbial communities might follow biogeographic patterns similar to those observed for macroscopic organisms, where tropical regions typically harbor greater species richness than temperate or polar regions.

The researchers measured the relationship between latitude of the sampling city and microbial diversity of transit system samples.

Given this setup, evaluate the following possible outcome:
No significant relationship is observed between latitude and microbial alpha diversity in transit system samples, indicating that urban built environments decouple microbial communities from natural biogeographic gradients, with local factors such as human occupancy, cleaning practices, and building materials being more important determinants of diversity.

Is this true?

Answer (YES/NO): NO